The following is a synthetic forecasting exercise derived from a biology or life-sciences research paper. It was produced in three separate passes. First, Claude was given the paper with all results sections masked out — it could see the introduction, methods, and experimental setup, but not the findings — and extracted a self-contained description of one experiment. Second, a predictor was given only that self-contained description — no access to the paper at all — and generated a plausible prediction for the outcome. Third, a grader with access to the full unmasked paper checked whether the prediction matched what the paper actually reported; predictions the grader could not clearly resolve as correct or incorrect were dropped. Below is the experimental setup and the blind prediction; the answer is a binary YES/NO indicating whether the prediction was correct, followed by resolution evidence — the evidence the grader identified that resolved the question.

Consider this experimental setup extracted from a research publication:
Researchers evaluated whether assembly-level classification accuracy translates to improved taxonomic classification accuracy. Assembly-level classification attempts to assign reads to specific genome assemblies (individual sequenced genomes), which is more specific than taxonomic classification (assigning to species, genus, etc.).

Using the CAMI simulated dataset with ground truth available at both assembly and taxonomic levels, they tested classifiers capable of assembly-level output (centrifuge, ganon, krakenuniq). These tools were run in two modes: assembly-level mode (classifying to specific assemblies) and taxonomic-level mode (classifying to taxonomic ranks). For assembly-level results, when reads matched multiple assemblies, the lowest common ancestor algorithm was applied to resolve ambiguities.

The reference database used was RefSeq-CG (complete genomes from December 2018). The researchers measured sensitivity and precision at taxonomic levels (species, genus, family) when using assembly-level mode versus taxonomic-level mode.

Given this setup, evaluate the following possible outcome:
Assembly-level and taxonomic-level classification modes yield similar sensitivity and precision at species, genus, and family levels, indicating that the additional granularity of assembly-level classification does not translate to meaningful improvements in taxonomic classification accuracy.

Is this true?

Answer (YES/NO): YES